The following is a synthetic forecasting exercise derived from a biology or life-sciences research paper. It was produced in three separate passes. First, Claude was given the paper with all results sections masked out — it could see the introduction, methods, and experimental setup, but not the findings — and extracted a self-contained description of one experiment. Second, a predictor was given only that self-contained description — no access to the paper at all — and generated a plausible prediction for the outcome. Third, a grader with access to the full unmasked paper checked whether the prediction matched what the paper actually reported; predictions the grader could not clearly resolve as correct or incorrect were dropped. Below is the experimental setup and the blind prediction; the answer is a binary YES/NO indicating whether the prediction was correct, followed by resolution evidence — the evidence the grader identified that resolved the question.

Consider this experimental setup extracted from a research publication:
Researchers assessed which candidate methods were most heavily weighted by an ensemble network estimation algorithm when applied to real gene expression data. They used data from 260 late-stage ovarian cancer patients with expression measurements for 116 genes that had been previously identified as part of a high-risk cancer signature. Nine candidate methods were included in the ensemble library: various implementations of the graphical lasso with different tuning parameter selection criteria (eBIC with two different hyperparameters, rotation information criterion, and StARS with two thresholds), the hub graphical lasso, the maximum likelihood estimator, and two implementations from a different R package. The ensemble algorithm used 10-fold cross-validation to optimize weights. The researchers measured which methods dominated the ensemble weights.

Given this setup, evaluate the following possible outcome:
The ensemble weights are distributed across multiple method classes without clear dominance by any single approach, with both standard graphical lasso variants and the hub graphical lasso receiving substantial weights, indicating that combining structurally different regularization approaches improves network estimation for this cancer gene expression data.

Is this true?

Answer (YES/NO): NO